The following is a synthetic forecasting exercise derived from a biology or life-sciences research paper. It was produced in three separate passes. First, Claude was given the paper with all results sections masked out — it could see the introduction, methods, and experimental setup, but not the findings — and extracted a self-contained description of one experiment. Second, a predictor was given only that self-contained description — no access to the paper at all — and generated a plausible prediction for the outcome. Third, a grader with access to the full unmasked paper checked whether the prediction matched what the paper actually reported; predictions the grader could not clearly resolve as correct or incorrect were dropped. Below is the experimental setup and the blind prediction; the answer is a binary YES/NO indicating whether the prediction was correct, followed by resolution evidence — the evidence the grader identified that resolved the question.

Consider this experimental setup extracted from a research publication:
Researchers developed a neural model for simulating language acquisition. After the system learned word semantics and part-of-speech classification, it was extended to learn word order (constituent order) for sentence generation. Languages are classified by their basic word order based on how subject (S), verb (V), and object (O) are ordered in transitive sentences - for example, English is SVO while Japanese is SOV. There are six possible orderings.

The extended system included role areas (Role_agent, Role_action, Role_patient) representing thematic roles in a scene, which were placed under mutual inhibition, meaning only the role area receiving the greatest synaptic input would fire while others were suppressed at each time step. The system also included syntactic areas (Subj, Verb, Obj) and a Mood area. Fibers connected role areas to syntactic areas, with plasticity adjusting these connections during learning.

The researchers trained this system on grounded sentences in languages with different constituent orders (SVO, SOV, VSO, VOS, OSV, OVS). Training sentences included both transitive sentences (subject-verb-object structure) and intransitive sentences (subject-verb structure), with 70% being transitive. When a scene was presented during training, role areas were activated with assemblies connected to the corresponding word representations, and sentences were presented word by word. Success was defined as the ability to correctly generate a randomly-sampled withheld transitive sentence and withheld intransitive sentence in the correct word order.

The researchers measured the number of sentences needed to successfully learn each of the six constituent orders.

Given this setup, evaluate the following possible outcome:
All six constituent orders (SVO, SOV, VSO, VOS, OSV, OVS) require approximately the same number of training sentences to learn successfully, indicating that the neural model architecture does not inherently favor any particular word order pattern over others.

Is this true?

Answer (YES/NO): NO